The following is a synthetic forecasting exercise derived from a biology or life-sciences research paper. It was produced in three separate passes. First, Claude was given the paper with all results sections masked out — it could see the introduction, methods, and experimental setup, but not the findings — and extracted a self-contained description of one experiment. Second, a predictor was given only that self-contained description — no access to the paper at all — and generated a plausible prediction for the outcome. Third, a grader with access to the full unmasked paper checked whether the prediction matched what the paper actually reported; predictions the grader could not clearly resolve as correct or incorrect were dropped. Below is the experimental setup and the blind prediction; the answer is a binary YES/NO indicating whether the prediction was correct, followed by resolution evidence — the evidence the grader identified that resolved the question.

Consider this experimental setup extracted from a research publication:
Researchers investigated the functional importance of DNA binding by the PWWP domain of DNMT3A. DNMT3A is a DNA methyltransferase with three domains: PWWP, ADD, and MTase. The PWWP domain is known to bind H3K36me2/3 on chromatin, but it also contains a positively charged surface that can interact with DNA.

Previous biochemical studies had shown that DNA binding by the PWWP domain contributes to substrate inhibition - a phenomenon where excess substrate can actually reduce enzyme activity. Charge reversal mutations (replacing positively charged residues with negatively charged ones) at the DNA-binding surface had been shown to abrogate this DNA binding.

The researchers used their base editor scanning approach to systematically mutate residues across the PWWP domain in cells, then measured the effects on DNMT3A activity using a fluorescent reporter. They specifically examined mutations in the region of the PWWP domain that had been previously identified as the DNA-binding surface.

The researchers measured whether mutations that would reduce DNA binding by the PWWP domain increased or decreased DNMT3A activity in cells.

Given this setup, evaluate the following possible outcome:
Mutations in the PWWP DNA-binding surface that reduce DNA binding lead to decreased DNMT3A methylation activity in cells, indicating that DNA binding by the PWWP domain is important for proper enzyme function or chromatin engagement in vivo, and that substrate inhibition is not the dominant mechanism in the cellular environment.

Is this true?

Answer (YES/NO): YES